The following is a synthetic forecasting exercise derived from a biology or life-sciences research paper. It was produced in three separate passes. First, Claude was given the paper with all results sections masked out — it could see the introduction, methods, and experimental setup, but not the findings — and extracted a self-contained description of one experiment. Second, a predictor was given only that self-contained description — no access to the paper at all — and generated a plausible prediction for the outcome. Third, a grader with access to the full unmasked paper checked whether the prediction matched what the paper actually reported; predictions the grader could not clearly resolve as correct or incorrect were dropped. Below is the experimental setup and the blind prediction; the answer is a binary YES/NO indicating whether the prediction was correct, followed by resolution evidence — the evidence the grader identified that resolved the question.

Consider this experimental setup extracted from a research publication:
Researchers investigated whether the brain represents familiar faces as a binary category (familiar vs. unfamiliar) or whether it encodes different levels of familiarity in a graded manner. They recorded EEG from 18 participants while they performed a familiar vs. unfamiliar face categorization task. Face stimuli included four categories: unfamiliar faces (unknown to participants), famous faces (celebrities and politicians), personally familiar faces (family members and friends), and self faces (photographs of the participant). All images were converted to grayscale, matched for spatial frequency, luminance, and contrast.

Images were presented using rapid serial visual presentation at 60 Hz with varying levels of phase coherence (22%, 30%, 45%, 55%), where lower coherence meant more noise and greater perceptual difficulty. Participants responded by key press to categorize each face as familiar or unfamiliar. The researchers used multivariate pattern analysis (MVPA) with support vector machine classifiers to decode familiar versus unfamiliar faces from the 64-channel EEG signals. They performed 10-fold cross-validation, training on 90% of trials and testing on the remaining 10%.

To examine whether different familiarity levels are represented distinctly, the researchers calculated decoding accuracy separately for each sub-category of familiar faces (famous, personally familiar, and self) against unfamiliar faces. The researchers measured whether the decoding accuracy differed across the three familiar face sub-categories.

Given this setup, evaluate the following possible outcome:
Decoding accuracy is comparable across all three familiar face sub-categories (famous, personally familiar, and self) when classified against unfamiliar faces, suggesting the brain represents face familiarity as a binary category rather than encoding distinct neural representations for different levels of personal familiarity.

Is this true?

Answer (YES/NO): NO